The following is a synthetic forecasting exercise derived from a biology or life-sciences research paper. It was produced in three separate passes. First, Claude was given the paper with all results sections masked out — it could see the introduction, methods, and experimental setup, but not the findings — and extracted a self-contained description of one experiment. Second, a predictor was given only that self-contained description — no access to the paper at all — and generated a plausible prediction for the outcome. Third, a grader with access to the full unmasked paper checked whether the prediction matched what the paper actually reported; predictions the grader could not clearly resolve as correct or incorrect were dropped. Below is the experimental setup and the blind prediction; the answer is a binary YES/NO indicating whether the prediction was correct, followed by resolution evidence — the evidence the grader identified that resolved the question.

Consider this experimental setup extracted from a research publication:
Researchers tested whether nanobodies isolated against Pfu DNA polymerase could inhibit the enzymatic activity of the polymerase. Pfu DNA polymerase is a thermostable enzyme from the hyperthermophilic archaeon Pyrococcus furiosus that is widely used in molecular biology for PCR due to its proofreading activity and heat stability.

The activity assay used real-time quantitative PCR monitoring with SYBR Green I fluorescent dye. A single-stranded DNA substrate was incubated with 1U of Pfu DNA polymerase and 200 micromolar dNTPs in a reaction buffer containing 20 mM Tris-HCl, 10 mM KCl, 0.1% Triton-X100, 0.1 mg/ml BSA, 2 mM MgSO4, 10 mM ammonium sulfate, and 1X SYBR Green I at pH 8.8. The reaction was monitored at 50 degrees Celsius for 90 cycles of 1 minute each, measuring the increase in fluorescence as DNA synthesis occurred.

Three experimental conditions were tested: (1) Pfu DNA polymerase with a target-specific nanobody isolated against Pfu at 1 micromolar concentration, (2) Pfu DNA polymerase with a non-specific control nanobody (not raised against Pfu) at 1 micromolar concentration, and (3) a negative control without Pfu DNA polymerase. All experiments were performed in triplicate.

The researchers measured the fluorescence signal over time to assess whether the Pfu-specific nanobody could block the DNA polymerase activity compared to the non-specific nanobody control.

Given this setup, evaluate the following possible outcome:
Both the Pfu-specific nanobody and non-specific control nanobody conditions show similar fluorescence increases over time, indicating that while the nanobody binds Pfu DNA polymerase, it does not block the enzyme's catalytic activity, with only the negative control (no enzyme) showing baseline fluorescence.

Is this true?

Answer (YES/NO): NO